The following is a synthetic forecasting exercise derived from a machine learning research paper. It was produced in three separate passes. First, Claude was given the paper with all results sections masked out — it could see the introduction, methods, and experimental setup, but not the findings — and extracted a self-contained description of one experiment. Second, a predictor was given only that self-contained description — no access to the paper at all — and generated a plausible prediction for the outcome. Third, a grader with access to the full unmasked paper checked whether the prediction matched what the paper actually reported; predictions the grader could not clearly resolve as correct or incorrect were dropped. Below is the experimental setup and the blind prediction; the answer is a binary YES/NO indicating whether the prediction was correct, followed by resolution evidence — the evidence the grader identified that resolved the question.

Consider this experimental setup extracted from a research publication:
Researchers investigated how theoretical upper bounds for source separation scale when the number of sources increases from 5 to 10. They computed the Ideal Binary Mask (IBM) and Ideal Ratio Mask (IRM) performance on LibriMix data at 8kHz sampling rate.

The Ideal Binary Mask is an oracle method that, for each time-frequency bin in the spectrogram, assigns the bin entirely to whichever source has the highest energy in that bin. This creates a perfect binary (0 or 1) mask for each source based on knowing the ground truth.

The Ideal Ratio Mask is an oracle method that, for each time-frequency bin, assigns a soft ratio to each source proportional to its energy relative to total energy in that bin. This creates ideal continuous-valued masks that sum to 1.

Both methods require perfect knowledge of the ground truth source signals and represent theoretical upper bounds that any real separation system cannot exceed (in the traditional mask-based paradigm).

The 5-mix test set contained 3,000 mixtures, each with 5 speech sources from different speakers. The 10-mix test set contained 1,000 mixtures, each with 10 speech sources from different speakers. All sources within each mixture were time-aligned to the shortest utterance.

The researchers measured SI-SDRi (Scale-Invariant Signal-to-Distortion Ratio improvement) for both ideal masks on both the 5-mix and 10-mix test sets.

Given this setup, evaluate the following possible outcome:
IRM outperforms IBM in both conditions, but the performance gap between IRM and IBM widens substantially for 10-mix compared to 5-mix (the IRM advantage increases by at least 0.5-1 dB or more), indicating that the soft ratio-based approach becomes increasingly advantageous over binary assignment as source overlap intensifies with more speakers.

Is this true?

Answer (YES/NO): NO